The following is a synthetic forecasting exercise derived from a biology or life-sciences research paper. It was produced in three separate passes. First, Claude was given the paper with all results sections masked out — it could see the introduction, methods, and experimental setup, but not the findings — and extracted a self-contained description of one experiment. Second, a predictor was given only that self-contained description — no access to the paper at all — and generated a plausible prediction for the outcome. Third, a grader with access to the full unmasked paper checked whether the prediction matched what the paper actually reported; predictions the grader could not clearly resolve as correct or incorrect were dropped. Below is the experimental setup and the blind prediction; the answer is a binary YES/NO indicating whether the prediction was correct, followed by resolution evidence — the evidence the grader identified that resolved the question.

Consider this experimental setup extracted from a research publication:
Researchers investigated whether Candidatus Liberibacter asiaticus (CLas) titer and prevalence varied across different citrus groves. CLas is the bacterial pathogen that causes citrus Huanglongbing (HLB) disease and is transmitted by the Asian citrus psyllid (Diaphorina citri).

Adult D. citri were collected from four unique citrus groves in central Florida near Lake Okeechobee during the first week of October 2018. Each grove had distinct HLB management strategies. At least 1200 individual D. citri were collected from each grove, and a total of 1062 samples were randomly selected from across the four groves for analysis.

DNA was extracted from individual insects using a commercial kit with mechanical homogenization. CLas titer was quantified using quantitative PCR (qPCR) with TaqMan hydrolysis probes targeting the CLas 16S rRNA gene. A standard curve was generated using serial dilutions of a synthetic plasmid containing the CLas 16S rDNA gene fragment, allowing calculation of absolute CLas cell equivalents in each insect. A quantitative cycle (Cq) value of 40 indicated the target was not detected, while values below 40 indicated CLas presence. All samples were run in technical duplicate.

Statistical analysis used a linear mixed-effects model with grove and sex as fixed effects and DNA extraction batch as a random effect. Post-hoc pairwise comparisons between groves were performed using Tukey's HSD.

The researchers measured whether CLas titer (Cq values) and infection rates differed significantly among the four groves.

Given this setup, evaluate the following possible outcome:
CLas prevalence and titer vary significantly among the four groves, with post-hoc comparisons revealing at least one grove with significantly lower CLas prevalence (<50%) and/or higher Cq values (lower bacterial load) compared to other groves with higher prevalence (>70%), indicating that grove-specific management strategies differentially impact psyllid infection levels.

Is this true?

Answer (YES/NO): YES